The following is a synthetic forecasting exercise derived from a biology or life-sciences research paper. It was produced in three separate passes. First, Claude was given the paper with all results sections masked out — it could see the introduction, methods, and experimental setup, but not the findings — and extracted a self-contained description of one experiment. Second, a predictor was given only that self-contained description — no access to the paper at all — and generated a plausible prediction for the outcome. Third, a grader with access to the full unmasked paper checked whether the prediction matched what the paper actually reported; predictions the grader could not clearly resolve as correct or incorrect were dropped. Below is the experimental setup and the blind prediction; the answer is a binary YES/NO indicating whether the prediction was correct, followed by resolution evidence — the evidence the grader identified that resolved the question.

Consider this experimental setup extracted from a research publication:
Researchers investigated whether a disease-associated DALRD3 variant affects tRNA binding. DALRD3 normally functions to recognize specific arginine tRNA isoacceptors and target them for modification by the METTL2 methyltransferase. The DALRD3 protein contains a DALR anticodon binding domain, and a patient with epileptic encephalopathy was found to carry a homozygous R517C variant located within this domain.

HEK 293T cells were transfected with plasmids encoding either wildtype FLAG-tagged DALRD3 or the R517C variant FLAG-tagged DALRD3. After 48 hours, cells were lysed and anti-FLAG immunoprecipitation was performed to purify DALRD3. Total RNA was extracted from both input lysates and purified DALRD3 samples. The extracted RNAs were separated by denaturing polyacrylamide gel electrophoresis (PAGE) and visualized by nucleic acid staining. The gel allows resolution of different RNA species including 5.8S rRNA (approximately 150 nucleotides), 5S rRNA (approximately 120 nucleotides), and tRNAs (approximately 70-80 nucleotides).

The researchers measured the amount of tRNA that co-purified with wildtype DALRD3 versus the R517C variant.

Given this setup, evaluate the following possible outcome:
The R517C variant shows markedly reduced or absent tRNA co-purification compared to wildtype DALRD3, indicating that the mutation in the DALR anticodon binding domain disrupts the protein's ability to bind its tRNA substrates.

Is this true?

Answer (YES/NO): YES